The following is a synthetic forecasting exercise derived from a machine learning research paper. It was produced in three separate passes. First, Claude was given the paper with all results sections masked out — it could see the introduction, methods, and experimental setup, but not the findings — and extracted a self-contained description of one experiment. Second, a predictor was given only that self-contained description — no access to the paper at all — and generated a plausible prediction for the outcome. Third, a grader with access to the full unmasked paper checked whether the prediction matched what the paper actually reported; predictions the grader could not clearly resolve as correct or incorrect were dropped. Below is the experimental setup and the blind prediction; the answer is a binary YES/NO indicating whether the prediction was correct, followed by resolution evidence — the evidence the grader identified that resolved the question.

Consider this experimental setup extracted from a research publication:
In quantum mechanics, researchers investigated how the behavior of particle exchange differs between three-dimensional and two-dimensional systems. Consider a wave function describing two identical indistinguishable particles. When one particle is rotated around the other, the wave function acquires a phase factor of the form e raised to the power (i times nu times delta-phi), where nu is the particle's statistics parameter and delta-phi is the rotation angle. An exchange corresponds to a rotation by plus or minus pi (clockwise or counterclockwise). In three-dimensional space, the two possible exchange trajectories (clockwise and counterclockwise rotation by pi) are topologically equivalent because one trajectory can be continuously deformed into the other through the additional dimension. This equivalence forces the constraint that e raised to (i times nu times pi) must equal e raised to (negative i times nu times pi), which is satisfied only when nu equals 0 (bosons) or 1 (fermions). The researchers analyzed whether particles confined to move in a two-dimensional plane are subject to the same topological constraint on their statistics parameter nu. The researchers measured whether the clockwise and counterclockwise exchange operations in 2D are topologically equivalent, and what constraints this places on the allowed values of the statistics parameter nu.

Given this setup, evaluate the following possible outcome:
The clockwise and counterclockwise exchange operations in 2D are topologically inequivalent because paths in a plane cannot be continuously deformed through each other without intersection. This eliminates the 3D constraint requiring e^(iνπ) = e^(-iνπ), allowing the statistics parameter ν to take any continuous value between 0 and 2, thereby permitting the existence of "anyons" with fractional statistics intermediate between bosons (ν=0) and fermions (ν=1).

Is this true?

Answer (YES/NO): YES